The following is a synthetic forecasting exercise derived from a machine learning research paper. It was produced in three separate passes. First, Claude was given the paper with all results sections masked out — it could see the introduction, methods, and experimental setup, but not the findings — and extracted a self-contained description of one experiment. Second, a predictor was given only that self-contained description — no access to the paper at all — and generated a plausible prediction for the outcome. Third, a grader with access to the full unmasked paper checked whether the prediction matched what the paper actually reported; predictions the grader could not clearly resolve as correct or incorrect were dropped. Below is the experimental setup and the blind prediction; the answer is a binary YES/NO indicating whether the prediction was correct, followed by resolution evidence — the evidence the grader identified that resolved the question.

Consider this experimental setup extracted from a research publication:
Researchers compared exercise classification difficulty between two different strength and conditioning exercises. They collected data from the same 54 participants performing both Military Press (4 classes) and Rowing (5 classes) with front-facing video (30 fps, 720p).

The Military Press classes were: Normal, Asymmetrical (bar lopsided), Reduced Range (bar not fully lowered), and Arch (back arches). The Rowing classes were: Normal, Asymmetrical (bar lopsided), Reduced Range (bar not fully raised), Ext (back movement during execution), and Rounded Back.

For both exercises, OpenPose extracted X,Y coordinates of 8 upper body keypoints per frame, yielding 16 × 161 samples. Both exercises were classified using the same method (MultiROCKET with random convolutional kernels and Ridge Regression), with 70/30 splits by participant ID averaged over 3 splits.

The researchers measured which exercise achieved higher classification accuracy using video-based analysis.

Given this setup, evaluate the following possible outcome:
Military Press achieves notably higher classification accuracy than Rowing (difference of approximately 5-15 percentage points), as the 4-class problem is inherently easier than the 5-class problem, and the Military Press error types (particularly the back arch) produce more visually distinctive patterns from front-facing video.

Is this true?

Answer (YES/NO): YES